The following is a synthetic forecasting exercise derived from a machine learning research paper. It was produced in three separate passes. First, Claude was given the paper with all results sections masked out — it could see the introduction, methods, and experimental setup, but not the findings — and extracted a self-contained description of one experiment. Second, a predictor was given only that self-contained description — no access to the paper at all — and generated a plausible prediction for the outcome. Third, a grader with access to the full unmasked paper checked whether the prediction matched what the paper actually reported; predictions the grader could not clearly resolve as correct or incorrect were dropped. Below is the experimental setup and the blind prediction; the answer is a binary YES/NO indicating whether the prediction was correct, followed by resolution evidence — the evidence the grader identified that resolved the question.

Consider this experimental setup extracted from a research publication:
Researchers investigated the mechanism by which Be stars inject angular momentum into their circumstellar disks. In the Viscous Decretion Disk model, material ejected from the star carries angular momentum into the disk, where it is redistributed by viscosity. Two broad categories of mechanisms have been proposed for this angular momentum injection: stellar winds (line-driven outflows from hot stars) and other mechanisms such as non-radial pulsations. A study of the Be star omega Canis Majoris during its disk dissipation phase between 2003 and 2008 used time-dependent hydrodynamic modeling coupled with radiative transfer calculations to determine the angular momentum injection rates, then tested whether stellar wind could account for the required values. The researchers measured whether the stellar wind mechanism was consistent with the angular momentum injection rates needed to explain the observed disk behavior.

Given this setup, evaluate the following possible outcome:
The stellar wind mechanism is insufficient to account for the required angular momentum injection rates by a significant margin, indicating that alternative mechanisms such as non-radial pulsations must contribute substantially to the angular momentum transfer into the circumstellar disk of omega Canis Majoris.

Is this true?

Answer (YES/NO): YES